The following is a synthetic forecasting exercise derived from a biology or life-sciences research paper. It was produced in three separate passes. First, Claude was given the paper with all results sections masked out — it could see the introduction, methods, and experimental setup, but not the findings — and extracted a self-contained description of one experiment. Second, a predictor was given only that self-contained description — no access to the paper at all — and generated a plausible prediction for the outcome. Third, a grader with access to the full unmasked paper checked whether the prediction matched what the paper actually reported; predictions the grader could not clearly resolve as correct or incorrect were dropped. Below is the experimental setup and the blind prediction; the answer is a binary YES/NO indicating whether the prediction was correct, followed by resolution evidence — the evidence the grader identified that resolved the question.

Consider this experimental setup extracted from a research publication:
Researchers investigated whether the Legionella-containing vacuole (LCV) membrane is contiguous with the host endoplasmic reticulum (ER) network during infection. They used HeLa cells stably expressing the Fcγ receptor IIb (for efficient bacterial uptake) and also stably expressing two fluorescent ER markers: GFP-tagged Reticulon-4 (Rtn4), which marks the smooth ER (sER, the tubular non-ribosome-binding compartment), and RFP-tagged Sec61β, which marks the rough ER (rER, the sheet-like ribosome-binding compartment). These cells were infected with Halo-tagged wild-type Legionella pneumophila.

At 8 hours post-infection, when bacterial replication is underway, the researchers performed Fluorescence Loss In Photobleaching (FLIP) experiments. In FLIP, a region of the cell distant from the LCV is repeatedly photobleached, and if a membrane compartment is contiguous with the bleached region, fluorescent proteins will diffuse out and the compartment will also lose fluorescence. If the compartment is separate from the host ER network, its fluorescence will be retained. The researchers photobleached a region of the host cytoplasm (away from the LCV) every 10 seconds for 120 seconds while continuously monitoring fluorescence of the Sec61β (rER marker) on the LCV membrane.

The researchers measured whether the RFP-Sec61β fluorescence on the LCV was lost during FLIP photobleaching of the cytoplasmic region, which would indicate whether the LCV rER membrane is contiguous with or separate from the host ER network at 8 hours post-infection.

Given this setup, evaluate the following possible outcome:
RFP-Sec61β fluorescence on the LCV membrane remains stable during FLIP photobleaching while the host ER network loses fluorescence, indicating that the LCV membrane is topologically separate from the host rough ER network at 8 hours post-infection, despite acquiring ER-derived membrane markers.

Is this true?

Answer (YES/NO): YES